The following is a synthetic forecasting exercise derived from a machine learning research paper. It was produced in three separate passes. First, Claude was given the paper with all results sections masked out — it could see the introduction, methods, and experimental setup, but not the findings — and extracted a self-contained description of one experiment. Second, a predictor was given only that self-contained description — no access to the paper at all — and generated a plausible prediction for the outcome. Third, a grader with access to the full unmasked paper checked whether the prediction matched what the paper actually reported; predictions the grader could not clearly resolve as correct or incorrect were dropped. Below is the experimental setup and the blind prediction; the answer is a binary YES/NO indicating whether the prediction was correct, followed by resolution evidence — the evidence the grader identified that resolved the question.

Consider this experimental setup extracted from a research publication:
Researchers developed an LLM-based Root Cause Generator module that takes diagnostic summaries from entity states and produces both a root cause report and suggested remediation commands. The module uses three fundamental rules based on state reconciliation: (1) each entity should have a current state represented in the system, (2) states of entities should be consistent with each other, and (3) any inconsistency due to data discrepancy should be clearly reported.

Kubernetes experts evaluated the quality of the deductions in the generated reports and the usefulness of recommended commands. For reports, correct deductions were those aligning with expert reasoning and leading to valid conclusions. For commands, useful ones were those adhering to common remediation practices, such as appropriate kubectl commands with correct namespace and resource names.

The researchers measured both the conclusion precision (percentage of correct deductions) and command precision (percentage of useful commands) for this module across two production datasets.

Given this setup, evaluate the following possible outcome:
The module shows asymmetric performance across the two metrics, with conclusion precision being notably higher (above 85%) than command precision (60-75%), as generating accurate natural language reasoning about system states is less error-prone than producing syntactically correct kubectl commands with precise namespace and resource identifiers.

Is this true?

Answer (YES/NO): NO